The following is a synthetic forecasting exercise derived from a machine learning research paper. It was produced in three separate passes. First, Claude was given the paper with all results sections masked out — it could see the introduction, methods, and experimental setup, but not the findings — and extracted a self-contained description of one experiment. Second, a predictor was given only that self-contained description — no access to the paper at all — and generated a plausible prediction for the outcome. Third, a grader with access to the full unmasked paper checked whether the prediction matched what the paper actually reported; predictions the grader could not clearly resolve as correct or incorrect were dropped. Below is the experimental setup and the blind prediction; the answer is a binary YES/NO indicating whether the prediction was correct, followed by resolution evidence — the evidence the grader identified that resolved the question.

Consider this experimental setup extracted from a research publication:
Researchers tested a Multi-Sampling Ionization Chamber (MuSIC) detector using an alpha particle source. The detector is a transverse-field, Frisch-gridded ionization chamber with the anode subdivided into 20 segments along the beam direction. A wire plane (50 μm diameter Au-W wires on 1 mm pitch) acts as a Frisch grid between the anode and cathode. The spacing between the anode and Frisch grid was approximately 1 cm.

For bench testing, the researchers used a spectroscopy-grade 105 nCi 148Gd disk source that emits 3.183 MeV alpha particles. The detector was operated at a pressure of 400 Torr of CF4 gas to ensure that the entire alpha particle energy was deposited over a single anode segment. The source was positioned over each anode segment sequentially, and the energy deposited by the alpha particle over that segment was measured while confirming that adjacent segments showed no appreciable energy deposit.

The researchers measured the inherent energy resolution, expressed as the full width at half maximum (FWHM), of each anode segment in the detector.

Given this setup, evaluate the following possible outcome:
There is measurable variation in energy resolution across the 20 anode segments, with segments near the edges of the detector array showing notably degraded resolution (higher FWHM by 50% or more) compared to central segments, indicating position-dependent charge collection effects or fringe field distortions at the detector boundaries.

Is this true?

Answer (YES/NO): NO